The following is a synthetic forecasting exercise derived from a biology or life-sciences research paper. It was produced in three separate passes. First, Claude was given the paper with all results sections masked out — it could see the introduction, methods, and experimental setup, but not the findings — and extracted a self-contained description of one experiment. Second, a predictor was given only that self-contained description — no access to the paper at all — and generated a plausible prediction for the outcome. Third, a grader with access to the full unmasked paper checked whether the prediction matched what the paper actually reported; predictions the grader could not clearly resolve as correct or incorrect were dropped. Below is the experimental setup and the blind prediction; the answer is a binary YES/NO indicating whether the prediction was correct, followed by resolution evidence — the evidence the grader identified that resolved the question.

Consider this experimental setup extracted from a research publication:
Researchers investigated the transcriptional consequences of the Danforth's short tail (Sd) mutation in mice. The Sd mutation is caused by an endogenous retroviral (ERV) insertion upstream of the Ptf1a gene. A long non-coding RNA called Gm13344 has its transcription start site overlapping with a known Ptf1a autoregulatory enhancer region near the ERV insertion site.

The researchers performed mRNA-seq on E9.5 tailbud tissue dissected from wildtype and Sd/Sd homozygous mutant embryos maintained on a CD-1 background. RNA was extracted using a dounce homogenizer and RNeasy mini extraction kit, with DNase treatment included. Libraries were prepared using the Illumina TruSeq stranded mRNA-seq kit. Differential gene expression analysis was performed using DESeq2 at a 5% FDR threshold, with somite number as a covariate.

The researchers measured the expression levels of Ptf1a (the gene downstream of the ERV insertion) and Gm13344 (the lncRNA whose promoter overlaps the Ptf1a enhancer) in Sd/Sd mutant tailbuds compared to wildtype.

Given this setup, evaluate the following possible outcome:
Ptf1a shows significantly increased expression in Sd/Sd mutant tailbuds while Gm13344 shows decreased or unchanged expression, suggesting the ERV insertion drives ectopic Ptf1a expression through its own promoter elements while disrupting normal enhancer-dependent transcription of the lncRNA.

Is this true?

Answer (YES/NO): NO